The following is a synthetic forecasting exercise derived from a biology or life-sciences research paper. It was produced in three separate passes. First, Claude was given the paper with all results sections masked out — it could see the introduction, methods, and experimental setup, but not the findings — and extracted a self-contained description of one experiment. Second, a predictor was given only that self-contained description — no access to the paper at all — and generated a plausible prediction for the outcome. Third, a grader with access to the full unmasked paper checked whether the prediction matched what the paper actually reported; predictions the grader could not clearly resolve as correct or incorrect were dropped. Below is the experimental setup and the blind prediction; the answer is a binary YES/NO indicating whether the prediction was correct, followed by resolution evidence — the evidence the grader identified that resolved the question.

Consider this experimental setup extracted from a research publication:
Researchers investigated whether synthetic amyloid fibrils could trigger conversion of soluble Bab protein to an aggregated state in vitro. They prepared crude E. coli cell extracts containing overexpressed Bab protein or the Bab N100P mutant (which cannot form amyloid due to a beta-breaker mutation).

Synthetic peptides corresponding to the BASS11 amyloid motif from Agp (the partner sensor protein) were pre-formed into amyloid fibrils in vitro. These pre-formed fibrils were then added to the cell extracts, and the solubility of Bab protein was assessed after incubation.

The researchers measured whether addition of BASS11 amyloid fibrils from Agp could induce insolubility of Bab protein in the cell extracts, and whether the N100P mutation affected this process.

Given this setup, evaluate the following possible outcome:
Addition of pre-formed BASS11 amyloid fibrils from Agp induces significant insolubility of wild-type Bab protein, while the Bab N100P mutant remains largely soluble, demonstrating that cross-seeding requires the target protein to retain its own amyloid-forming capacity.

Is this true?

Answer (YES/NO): YES